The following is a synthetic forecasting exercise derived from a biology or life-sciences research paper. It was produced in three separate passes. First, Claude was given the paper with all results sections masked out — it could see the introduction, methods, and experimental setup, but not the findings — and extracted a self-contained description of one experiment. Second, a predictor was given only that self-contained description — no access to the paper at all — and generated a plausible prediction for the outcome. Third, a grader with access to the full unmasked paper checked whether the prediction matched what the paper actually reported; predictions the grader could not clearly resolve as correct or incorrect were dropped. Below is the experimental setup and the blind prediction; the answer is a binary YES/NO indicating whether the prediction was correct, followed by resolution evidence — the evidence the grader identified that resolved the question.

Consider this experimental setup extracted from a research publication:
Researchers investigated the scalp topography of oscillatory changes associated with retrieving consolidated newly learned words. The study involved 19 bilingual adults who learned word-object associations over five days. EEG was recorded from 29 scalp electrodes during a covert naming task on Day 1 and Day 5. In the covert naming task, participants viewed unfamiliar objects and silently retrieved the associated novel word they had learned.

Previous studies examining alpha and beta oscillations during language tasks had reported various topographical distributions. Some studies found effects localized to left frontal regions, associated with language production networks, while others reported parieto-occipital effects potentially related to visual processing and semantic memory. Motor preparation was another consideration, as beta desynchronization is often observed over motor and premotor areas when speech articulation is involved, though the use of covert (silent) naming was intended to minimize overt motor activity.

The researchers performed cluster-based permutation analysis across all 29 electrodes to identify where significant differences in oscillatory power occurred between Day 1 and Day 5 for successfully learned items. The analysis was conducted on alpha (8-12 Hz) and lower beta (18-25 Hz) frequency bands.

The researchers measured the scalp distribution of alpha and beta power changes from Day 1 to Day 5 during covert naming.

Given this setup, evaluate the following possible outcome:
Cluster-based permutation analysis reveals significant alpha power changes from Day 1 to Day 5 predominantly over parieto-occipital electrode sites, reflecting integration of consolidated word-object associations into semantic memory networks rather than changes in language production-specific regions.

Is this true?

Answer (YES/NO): NO